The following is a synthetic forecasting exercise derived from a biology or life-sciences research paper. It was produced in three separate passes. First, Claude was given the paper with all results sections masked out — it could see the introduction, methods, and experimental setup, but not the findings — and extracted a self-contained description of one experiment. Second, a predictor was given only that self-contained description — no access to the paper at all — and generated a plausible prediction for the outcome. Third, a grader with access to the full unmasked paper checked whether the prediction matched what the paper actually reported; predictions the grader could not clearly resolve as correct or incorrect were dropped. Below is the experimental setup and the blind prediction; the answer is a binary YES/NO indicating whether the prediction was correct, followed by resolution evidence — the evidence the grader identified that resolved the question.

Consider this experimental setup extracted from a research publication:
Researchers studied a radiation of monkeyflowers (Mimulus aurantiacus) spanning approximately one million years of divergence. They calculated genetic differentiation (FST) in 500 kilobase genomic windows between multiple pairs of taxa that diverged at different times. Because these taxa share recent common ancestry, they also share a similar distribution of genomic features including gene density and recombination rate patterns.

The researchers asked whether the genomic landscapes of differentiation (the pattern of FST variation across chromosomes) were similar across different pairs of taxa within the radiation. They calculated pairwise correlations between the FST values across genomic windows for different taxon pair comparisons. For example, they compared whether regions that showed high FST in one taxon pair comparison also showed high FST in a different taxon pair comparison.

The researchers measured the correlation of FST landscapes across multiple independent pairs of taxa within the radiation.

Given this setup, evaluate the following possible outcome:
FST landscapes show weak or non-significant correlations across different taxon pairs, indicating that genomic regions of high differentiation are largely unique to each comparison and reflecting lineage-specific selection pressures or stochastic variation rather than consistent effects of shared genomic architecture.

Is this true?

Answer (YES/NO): NO